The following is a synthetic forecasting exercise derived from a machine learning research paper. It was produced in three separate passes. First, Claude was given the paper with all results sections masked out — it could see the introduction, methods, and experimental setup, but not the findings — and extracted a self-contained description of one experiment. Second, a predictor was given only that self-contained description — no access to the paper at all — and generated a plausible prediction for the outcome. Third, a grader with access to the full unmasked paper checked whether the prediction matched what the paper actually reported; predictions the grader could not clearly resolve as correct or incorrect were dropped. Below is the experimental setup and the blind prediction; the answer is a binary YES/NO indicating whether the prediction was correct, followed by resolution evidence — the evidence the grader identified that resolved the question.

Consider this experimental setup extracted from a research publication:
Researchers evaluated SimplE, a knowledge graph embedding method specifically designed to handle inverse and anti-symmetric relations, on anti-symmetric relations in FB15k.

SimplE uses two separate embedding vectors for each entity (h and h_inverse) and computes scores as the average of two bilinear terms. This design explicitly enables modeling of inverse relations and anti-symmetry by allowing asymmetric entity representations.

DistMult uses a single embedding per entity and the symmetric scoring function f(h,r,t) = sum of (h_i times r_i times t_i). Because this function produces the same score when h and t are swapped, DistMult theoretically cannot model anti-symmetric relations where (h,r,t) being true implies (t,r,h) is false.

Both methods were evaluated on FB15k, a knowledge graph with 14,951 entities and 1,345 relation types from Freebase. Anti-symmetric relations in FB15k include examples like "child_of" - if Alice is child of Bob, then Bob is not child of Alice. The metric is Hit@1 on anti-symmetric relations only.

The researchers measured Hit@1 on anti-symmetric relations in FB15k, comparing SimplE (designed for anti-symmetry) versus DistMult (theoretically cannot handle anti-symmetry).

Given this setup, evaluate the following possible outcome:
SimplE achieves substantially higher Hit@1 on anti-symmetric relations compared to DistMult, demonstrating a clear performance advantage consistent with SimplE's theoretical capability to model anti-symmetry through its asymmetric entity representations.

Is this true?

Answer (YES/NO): NO